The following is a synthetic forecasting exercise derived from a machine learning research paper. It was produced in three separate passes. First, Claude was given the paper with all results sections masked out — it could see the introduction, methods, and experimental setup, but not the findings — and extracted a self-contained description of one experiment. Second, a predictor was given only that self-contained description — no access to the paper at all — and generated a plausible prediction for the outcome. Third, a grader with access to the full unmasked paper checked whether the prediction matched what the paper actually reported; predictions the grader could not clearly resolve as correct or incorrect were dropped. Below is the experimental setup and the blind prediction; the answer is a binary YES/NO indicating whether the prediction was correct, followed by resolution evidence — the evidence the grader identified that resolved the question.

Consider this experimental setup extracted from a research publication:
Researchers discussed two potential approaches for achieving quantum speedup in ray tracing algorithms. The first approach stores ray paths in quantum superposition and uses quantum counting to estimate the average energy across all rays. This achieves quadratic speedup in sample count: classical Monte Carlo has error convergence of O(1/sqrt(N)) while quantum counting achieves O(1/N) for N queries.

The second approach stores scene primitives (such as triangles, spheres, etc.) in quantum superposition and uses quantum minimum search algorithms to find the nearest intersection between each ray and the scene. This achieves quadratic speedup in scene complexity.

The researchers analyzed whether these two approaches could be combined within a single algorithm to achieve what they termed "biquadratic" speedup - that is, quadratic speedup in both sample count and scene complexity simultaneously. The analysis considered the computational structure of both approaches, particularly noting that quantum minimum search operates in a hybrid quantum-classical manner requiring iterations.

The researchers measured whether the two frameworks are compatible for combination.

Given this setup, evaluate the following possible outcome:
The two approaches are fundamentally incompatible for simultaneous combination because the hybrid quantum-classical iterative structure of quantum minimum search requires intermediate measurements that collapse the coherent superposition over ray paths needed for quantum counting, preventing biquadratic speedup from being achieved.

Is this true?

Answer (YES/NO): YES